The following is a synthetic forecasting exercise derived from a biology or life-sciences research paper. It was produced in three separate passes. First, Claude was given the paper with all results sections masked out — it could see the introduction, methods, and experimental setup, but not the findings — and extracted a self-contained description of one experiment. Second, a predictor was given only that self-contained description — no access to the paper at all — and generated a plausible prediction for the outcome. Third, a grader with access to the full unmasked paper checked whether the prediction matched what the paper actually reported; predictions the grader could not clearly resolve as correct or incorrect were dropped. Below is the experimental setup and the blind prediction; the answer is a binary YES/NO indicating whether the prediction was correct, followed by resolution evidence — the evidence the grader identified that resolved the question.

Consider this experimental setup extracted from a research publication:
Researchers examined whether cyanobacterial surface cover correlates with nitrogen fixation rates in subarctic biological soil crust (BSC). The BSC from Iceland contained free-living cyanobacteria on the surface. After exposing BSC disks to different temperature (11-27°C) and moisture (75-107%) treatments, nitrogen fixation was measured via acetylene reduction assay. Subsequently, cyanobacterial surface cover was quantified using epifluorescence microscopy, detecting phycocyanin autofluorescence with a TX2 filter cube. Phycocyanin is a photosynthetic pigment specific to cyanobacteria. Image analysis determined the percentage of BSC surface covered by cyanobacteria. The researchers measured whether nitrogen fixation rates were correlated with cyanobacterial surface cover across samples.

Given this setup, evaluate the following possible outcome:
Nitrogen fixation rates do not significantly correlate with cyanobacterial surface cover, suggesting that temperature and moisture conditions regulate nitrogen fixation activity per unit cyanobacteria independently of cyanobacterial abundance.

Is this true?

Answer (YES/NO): NO